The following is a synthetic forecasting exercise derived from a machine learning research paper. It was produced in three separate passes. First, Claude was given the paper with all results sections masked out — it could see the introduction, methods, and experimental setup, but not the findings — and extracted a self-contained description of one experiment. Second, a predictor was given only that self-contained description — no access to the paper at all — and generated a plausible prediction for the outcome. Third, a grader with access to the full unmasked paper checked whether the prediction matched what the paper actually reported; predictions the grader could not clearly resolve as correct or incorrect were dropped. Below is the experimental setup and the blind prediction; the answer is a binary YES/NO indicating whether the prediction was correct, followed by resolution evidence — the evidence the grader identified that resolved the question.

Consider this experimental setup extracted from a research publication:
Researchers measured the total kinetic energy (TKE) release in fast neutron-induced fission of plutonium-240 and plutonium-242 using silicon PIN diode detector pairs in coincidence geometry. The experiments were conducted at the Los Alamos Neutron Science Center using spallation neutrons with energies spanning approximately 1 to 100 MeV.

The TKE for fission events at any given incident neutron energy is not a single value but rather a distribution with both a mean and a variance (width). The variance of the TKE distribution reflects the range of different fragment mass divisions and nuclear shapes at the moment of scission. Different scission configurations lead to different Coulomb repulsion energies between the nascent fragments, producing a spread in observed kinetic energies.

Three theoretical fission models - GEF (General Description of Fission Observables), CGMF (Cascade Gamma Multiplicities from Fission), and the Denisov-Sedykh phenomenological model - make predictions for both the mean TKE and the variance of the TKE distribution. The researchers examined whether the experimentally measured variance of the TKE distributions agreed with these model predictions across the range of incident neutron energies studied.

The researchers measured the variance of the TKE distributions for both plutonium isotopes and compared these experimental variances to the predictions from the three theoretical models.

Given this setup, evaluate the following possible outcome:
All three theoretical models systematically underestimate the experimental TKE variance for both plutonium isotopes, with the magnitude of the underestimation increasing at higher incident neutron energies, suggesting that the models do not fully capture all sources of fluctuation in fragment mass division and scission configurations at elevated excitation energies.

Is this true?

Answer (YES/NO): NO